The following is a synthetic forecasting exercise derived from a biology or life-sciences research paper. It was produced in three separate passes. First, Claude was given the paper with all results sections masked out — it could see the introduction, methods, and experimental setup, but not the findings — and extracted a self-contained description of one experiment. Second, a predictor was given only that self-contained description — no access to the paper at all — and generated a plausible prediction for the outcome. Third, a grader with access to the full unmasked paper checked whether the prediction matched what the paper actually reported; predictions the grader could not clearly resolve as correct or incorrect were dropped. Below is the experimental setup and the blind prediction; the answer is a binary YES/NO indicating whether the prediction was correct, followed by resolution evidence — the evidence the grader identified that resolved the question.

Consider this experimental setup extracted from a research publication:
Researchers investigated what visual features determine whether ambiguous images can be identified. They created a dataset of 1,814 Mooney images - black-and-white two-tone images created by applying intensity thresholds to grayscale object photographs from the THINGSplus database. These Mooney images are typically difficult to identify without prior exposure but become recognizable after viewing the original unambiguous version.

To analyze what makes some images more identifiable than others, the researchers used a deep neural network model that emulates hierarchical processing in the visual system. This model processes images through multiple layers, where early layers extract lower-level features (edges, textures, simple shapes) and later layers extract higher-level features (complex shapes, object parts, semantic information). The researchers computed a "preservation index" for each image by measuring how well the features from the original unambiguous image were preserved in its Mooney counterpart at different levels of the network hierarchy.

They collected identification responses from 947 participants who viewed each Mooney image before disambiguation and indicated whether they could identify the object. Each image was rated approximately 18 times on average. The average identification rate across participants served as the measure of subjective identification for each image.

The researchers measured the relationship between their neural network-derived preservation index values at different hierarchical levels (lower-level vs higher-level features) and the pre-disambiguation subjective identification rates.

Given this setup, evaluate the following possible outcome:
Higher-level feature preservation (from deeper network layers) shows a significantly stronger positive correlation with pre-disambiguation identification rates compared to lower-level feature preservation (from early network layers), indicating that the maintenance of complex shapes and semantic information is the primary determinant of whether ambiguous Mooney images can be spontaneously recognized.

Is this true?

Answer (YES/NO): YES